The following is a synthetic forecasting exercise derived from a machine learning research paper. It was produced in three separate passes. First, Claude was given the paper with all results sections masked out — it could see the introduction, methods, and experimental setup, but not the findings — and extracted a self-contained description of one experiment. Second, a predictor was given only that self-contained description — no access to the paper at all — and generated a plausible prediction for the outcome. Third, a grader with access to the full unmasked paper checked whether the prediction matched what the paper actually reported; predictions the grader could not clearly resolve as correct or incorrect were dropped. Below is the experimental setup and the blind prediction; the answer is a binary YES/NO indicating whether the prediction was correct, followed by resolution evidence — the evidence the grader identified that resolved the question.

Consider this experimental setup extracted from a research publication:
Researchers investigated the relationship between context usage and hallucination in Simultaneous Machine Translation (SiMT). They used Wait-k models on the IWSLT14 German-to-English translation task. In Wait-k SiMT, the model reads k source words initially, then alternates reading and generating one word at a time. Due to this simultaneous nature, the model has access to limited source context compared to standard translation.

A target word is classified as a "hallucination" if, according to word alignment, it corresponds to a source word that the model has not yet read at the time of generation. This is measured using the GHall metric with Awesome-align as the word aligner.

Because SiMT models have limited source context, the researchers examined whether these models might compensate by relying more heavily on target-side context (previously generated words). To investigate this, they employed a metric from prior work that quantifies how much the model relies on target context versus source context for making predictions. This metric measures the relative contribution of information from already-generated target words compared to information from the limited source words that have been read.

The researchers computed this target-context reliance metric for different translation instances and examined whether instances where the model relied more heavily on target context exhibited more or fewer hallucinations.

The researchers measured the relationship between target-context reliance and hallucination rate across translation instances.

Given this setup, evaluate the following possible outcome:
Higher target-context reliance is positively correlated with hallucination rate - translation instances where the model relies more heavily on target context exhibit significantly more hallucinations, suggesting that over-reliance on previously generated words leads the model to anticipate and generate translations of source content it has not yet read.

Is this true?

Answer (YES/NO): YES